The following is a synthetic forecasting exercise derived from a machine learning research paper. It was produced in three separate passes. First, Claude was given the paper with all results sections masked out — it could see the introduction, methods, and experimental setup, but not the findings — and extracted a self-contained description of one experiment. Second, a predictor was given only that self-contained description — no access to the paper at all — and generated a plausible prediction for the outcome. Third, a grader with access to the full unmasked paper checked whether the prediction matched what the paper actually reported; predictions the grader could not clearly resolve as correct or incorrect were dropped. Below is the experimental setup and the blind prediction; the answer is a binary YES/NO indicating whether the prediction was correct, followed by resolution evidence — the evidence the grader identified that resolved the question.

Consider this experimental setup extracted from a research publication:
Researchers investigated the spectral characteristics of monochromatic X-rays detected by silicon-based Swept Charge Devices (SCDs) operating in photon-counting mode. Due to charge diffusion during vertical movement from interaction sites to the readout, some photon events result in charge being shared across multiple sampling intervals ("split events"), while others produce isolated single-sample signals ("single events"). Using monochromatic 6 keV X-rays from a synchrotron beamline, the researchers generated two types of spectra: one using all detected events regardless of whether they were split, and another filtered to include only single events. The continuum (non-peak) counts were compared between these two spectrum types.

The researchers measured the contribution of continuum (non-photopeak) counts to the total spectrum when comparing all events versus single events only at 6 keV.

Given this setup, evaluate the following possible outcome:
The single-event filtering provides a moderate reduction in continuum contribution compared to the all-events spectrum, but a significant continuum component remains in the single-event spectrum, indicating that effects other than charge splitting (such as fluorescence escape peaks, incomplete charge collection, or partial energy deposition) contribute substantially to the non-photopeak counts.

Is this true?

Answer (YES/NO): NO